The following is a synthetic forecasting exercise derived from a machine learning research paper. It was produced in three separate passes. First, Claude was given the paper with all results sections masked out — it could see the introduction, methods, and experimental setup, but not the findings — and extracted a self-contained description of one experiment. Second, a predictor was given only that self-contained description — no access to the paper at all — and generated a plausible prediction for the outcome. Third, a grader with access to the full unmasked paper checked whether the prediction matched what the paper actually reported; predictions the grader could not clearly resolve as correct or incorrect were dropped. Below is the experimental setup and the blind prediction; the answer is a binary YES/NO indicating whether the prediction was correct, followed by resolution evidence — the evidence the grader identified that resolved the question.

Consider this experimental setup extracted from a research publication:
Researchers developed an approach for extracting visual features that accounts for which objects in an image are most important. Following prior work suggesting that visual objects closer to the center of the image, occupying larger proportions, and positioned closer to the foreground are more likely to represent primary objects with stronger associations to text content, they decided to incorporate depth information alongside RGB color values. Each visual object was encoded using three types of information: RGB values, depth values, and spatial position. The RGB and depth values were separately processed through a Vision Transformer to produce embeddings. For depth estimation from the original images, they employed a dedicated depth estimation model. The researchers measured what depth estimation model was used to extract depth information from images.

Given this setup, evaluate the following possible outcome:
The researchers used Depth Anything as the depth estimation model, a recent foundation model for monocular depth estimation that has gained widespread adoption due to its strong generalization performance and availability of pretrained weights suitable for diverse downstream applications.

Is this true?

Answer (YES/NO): YES